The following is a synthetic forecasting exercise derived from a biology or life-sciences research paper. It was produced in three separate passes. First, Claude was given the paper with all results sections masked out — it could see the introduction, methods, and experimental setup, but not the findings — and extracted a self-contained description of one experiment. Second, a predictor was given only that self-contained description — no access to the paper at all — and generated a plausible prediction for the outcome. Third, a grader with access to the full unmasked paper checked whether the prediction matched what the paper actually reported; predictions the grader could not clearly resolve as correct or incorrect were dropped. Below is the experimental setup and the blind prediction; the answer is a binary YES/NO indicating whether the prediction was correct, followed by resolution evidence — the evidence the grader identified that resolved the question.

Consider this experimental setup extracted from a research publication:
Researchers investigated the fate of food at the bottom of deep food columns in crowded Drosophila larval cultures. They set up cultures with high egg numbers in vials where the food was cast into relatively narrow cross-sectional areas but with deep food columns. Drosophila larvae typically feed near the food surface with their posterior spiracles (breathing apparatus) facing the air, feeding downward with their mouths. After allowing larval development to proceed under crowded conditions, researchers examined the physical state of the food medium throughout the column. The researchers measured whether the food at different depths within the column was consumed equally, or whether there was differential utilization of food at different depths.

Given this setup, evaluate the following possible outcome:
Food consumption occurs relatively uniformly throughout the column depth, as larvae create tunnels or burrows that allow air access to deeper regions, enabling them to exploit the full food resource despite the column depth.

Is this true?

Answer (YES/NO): NO